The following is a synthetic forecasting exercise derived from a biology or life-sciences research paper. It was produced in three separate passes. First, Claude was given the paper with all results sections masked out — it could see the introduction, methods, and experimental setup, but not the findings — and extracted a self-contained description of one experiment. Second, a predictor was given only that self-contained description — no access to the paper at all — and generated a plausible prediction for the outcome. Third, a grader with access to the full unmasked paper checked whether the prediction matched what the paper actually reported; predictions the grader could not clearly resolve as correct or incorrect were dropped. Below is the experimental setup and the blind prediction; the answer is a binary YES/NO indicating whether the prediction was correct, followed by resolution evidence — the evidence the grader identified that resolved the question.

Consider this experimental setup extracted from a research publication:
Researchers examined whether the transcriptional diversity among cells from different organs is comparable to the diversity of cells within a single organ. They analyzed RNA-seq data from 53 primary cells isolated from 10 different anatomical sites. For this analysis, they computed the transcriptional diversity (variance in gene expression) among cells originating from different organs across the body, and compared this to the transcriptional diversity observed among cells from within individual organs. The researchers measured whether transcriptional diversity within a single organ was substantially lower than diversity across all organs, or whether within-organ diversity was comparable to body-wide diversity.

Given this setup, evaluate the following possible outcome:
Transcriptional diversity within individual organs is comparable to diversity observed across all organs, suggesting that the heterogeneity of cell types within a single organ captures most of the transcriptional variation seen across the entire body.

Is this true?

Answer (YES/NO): YES